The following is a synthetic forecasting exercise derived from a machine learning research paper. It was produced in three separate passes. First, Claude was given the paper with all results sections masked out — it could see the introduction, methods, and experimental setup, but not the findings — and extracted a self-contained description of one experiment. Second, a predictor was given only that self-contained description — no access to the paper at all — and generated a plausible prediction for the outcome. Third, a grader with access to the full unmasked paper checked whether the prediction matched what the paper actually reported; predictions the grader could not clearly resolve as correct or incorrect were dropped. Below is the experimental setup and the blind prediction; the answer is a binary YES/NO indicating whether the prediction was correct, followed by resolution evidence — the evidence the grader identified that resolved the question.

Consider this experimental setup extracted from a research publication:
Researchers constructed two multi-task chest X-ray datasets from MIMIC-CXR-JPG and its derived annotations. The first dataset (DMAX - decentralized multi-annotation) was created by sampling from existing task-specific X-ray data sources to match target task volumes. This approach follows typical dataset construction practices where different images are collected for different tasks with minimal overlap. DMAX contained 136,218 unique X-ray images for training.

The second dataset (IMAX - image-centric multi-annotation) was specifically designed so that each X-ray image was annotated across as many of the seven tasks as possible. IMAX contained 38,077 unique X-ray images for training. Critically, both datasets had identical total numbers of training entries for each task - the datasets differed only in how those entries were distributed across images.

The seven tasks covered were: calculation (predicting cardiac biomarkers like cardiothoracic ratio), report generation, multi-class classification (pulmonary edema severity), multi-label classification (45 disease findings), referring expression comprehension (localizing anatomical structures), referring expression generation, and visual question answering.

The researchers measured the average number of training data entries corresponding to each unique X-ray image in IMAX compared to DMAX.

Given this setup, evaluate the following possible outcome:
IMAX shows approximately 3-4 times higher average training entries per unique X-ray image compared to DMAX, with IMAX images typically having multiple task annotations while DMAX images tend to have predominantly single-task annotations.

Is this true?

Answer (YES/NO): YES